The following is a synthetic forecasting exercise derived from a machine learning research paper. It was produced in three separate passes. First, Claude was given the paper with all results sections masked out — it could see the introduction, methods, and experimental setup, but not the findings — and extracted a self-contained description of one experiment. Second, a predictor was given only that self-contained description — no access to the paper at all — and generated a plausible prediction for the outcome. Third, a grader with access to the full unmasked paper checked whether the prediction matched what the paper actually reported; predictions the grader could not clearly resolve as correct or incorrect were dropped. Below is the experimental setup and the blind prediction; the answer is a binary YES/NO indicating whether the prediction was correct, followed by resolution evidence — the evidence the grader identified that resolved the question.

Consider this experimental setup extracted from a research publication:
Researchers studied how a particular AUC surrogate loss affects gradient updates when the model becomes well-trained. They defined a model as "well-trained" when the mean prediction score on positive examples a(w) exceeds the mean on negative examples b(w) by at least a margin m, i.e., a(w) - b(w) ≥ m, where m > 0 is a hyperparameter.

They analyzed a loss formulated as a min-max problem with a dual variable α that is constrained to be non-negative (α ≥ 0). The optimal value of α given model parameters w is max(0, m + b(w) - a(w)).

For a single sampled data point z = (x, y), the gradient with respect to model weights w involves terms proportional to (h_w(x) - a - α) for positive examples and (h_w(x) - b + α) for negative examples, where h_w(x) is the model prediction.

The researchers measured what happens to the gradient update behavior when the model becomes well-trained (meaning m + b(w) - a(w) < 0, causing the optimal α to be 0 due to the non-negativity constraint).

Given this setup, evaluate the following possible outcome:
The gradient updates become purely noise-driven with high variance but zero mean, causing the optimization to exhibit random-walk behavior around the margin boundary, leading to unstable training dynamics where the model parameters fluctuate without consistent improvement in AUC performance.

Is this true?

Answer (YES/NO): NO